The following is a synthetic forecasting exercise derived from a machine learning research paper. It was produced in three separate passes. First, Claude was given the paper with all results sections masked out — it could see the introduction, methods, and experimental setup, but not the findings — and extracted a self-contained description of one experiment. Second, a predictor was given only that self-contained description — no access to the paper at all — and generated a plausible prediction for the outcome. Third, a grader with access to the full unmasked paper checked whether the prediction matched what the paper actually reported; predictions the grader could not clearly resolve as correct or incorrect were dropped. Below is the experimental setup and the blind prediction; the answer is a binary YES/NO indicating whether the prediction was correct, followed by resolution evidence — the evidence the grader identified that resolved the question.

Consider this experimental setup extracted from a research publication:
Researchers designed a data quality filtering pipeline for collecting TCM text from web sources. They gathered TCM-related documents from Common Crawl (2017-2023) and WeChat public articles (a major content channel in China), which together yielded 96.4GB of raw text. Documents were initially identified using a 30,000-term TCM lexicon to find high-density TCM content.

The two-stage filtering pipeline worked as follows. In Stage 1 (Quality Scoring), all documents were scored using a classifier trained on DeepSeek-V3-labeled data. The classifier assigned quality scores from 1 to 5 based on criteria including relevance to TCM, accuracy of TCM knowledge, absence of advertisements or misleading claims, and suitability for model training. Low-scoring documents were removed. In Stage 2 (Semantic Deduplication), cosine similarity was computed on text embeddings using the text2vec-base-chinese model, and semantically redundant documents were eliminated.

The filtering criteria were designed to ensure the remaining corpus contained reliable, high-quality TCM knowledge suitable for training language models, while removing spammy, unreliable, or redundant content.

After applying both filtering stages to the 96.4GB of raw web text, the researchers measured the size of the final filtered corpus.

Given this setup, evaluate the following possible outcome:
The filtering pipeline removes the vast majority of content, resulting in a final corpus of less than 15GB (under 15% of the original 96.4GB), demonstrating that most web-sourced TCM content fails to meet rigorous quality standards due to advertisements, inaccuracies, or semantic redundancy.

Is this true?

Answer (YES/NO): NO